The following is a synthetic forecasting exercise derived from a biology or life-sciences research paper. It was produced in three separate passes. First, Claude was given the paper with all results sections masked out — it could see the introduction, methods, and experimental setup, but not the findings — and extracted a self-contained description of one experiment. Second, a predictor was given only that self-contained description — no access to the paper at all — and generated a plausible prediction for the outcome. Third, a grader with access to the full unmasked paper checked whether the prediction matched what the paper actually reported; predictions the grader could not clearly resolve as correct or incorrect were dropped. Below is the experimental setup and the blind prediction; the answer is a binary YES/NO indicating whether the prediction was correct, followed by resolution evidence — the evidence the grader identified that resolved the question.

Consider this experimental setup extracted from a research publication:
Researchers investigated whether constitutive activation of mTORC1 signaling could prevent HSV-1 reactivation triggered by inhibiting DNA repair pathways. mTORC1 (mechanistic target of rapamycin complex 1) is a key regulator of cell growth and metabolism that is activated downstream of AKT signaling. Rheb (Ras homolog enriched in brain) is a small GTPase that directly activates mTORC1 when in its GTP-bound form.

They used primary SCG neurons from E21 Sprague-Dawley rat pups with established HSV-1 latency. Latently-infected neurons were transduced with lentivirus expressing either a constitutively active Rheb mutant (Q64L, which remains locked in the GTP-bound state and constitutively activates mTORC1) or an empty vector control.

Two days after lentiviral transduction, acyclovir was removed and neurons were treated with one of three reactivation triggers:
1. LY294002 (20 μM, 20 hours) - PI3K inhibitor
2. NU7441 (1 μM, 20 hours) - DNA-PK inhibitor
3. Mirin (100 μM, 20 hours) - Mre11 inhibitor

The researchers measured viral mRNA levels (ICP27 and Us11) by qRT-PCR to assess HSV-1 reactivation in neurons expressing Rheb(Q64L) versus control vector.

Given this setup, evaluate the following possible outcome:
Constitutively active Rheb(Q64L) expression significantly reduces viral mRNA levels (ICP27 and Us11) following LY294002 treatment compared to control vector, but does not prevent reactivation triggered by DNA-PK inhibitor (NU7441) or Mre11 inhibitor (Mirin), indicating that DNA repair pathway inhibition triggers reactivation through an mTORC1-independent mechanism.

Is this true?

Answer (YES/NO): NO